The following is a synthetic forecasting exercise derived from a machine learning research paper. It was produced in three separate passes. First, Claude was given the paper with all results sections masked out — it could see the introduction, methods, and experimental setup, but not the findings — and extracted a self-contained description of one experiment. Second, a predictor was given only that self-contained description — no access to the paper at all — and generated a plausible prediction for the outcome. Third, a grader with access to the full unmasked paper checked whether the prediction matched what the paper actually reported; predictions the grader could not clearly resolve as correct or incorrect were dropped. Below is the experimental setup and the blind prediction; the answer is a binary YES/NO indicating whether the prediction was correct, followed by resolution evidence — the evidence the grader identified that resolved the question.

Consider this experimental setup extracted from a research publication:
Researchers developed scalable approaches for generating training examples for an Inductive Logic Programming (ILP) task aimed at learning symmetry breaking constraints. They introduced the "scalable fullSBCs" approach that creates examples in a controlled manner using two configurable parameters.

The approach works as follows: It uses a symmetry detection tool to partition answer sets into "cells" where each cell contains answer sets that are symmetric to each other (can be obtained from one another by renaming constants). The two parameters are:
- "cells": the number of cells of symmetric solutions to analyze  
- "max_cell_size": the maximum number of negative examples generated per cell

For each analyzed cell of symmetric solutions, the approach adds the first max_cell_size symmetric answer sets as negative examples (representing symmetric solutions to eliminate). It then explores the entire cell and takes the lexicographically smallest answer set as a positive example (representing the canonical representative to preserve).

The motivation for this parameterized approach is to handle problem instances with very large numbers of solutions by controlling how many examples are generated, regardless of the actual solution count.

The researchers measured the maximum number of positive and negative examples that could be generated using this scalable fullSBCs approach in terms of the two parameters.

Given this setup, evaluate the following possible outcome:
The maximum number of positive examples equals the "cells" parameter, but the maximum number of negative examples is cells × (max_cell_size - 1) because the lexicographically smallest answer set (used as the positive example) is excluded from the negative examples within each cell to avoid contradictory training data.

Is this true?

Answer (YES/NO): NO